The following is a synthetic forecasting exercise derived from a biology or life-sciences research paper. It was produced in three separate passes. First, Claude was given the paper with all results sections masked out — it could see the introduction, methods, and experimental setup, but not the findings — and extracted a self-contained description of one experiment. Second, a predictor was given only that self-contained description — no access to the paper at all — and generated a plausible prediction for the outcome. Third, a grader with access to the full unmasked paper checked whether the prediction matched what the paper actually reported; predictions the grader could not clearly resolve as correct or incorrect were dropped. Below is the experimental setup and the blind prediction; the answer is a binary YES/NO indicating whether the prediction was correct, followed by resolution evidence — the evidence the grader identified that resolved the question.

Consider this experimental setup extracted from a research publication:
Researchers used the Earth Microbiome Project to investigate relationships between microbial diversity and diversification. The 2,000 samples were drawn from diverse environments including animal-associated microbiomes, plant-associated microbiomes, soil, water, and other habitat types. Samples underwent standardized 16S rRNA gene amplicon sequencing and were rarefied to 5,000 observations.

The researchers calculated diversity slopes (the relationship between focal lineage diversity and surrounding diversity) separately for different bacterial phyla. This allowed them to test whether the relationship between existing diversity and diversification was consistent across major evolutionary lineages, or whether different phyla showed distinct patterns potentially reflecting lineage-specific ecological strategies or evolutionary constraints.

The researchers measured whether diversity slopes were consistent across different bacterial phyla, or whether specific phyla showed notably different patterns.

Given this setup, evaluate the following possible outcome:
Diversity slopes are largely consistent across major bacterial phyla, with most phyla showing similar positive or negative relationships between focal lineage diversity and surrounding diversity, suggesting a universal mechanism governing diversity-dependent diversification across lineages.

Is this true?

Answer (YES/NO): NO